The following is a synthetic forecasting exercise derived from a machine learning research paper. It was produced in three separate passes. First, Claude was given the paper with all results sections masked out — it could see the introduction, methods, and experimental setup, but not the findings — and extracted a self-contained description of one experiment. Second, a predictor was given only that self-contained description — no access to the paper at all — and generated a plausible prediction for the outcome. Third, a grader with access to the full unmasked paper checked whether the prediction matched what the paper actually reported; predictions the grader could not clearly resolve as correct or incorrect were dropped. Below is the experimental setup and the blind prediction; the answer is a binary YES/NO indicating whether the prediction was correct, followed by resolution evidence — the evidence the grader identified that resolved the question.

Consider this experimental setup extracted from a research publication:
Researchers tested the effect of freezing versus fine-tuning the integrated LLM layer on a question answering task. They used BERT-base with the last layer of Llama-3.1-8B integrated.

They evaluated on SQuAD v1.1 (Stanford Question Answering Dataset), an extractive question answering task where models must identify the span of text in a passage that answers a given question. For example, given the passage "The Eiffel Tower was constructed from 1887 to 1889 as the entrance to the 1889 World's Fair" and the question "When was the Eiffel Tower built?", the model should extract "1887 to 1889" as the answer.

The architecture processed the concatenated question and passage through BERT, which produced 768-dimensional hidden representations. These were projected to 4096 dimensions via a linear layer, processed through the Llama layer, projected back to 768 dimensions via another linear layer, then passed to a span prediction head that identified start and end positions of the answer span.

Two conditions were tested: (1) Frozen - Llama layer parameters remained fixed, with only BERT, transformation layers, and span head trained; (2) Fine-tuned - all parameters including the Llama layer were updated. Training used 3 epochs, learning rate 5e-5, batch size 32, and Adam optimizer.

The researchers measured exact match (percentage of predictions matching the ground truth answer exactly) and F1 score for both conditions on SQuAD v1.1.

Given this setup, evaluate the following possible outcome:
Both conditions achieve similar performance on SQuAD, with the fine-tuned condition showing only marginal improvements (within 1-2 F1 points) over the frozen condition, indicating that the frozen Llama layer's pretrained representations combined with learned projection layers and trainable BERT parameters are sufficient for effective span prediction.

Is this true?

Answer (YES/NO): NO